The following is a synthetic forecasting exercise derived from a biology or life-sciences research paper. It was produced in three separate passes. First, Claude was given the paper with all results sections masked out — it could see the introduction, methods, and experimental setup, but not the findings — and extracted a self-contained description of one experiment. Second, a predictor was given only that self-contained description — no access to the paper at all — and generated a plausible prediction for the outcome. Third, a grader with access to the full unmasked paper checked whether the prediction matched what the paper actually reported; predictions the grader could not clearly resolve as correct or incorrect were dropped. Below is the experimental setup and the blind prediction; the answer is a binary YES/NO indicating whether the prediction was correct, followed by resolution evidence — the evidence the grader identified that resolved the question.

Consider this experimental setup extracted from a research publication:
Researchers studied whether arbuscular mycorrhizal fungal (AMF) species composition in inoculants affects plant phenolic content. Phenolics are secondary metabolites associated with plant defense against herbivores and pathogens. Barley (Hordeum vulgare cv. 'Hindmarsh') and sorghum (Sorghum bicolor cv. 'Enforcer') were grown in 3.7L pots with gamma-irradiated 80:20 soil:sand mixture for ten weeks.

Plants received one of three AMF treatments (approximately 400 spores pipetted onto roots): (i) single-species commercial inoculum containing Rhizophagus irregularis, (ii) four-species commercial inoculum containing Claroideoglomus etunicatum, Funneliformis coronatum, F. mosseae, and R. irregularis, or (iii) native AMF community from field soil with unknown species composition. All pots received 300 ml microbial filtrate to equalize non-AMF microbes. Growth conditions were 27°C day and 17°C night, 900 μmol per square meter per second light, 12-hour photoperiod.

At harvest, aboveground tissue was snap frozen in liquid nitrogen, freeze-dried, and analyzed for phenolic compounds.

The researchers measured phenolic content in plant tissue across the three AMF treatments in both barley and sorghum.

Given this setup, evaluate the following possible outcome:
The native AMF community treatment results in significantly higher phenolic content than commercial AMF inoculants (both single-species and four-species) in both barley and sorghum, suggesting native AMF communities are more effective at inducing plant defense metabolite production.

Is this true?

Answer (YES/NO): NO